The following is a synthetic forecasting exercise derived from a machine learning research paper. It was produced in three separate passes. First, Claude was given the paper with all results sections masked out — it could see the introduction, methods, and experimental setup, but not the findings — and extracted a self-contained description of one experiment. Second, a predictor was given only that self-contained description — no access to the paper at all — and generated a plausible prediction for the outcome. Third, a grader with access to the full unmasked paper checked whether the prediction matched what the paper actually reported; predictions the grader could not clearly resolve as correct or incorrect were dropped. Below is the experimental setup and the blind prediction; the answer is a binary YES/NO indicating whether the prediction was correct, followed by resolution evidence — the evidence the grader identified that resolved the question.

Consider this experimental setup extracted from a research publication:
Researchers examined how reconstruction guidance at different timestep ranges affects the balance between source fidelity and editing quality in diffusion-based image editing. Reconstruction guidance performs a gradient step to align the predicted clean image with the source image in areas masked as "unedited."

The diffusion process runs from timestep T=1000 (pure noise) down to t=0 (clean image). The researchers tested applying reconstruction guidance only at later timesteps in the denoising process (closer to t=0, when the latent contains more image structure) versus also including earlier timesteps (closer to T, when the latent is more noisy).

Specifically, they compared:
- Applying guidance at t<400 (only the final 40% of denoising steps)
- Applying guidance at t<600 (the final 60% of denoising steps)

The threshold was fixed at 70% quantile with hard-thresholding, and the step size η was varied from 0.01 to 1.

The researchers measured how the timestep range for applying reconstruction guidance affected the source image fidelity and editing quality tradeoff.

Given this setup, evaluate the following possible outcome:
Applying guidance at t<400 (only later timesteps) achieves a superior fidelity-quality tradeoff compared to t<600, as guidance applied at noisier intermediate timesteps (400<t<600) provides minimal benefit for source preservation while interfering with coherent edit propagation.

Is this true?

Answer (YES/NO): NO